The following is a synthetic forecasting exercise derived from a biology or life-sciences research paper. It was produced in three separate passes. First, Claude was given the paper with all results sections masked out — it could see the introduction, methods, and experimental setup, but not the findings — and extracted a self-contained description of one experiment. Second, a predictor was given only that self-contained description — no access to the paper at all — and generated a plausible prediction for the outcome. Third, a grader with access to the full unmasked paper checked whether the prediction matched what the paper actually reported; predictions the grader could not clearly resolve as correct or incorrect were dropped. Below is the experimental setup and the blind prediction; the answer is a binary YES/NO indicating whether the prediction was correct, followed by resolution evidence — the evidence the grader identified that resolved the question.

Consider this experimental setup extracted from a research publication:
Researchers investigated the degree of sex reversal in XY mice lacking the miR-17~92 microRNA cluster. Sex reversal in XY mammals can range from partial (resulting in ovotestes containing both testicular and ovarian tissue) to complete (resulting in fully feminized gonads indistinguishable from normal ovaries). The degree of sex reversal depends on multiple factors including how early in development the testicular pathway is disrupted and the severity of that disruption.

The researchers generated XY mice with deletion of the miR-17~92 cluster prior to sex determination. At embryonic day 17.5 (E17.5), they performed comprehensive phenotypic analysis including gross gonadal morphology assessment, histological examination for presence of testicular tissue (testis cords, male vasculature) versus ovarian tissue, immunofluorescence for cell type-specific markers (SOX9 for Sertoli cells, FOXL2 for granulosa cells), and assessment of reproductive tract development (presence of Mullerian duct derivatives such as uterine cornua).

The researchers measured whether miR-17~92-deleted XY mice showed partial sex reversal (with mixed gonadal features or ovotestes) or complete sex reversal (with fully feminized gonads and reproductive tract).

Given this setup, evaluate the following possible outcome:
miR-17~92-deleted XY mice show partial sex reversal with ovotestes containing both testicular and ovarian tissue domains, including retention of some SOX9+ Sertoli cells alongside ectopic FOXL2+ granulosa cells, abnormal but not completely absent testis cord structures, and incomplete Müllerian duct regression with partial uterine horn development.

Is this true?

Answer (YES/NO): NO